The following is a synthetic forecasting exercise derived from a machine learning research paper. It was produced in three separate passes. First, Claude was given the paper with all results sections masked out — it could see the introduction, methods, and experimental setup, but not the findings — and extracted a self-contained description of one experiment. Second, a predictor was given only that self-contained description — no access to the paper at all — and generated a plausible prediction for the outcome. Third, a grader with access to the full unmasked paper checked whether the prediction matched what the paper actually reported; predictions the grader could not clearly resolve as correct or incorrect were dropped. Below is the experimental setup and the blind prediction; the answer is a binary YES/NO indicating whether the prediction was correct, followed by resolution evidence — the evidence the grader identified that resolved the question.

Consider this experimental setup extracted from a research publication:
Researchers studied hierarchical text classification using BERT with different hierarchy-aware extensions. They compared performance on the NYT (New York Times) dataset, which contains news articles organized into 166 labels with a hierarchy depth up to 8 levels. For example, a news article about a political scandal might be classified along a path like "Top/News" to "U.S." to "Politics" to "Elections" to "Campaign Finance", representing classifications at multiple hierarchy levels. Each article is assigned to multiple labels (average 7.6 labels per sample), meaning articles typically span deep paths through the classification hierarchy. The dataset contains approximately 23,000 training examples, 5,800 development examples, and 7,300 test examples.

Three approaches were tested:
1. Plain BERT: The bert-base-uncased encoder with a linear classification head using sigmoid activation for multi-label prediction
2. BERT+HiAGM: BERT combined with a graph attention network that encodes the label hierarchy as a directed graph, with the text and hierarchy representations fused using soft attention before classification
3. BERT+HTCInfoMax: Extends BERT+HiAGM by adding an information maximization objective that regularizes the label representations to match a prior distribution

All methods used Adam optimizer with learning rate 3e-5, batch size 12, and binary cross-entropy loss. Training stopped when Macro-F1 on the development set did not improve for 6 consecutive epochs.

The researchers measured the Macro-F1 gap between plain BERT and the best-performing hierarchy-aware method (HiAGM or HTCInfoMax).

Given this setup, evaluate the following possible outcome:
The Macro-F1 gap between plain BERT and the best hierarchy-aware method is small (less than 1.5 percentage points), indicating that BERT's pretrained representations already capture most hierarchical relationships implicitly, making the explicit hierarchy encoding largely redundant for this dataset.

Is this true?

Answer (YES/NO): NO